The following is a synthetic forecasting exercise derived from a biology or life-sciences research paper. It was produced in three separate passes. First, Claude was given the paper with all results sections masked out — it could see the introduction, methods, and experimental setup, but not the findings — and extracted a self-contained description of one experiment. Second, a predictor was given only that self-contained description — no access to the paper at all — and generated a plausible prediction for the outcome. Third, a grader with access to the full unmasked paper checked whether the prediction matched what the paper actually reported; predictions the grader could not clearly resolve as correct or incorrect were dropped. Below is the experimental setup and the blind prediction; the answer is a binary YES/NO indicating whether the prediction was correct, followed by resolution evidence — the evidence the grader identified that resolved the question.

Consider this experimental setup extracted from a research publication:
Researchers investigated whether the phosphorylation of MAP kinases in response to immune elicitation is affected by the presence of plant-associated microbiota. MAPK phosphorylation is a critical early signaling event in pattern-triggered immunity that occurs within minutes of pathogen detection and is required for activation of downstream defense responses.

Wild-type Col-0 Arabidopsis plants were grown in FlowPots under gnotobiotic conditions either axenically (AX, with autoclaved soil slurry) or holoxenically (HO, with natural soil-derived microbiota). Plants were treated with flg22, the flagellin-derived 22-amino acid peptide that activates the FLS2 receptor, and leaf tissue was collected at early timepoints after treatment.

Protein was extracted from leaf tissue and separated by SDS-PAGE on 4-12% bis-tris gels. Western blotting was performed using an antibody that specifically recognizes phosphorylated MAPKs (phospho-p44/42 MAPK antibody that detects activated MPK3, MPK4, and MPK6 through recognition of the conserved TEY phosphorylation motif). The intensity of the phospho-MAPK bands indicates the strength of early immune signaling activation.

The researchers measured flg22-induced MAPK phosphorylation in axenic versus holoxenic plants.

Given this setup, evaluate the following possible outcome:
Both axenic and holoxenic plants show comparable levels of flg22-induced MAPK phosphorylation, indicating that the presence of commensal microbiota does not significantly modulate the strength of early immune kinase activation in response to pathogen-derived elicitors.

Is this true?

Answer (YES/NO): NO